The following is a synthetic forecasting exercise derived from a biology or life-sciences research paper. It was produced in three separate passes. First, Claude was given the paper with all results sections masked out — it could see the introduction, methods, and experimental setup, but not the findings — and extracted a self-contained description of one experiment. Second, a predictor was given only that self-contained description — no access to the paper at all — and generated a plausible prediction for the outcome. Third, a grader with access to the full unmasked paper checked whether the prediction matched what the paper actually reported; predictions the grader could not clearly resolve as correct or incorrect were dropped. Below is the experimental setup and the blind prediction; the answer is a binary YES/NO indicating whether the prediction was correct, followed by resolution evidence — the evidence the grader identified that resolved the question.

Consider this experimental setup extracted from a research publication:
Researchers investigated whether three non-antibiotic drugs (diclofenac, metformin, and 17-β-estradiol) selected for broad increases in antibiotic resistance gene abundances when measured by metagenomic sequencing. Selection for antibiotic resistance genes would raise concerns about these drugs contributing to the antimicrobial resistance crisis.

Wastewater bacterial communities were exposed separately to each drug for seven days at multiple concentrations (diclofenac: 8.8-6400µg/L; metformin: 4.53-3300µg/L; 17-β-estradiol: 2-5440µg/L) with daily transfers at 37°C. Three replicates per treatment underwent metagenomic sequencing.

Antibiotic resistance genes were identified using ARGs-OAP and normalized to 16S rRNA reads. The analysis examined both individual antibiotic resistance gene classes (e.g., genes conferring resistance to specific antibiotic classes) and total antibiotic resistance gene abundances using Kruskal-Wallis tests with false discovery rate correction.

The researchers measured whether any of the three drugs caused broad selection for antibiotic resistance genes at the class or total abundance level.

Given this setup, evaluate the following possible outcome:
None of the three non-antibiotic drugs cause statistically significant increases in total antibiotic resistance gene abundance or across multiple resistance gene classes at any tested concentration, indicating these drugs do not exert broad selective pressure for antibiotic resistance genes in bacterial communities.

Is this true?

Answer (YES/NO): YES